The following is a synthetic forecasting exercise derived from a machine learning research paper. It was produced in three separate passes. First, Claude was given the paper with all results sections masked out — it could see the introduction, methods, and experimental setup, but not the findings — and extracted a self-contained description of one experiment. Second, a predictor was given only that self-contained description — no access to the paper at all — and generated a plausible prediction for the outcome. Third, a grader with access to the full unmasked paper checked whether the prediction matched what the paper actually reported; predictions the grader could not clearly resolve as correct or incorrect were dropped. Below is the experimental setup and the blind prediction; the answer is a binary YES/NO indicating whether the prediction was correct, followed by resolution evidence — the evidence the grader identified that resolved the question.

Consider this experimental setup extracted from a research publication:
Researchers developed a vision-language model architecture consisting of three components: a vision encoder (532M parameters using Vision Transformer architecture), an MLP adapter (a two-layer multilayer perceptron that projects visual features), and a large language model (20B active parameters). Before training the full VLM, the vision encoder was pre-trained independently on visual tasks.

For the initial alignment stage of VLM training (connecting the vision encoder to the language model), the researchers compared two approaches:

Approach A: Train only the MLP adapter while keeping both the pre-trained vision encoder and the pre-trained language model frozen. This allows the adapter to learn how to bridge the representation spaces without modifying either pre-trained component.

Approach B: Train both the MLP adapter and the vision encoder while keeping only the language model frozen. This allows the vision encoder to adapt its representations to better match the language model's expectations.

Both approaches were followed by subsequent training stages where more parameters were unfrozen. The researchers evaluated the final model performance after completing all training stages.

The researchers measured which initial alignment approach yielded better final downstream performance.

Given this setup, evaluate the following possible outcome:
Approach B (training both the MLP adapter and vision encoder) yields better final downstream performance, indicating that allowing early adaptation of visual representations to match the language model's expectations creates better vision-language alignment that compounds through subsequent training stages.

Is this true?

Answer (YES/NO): NO